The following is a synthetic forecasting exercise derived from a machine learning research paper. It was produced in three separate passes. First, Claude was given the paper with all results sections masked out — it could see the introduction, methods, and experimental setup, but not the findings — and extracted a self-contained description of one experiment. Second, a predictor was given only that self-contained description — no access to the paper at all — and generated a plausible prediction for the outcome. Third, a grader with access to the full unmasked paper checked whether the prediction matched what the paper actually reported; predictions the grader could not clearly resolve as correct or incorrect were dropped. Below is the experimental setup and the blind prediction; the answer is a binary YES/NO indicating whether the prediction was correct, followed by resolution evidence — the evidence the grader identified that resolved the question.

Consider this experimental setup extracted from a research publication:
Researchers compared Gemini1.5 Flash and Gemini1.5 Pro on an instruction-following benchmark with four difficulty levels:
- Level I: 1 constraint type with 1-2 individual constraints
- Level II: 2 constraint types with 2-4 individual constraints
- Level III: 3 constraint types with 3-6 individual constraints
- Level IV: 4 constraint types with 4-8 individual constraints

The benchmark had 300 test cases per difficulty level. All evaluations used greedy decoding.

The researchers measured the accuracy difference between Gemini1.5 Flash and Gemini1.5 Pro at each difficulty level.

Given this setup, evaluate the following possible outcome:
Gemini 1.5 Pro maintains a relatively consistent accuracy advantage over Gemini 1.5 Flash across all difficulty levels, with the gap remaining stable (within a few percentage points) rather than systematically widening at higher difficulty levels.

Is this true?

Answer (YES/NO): YES